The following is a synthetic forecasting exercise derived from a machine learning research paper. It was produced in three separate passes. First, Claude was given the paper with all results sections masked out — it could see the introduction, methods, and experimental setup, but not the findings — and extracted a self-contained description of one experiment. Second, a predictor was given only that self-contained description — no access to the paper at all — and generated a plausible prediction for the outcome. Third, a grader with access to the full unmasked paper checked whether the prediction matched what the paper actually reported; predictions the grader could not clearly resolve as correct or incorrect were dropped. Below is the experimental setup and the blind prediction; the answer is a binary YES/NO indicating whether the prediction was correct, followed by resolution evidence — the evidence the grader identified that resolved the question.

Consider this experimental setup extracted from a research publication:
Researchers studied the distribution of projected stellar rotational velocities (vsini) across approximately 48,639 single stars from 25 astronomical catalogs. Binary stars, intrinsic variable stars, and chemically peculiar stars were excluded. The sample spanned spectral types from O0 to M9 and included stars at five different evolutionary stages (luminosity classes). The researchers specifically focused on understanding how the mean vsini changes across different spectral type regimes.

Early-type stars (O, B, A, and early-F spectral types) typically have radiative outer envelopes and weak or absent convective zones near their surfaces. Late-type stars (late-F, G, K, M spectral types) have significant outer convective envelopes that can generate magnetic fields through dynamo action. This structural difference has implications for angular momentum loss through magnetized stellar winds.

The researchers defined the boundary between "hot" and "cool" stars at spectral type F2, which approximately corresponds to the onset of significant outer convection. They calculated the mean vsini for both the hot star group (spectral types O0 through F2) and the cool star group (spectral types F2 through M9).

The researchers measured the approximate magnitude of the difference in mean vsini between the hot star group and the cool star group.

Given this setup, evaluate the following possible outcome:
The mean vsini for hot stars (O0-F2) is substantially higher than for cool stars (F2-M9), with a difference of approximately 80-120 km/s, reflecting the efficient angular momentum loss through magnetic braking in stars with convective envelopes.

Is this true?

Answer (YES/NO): YES